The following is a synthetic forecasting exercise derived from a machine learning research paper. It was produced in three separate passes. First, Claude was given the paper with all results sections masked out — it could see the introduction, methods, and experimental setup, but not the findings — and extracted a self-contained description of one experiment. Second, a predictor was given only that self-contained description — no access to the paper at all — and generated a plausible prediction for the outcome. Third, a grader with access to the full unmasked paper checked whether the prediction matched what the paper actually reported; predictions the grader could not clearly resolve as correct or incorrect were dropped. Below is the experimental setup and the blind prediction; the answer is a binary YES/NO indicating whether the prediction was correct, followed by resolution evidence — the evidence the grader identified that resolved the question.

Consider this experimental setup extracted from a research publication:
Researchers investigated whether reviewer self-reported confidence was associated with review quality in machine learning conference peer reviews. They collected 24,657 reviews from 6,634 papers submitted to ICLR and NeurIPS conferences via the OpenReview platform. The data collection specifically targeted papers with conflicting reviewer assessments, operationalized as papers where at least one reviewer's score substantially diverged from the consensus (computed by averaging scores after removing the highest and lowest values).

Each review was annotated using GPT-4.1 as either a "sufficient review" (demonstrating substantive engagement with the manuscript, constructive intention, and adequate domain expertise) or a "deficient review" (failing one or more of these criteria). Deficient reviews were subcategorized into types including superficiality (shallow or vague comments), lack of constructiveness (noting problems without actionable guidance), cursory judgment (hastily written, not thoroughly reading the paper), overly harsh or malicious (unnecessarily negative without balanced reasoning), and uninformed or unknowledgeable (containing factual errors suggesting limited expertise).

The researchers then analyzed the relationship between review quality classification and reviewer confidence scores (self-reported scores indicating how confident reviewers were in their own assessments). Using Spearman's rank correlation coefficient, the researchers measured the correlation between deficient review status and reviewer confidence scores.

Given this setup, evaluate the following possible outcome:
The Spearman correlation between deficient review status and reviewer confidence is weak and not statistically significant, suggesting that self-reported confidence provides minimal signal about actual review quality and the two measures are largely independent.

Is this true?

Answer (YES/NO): NO